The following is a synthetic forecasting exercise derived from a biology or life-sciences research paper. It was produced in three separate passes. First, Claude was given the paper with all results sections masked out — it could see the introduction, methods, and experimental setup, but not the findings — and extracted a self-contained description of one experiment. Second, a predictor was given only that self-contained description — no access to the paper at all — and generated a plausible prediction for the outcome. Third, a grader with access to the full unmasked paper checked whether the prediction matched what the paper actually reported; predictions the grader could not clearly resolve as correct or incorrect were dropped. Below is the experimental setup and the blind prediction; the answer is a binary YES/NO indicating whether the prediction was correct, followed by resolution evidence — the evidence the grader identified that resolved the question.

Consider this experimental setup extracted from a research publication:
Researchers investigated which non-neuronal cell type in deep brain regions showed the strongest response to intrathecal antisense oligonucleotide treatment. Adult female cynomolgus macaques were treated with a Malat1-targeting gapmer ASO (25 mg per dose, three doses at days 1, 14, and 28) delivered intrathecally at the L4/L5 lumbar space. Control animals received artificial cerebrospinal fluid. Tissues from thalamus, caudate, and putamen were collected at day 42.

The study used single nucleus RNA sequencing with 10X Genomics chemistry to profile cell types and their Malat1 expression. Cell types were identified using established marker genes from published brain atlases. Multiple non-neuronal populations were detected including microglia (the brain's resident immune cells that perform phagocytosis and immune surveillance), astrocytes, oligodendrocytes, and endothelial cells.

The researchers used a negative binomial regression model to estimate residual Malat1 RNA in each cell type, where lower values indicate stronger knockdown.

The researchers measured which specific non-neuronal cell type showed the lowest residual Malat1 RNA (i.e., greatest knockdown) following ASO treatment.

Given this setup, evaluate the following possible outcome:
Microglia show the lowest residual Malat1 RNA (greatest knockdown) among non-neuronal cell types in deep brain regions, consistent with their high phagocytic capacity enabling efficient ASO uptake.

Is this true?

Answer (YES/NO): YES